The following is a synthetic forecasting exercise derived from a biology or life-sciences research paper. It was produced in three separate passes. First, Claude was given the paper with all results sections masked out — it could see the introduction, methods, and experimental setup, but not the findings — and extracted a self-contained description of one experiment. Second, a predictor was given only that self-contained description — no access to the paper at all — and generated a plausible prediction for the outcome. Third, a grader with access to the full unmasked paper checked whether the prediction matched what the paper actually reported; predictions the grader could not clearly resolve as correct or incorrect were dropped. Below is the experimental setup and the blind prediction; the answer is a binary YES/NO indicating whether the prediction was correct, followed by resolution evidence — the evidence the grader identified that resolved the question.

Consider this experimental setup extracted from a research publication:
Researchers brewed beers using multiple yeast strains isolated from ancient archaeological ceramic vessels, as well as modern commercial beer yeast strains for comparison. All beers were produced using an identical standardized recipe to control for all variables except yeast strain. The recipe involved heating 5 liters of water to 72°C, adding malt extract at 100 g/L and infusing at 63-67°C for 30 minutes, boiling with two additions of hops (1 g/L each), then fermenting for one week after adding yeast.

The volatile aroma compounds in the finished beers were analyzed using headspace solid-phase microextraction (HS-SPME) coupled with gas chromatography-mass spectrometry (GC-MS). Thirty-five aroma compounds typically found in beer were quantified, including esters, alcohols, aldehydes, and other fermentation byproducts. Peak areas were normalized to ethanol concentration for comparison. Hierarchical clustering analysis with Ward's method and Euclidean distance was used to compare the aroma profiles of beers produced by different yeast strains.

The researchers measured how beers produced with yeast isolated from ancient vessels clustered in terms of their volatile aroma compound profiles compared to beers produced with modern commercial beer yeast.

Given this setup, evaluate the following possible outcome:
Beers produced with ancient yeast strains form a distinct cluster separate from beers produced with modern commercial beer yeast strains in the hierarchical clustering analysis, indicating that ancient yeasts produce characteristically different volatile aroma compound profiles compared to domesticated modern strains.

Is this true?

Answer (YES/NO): NO